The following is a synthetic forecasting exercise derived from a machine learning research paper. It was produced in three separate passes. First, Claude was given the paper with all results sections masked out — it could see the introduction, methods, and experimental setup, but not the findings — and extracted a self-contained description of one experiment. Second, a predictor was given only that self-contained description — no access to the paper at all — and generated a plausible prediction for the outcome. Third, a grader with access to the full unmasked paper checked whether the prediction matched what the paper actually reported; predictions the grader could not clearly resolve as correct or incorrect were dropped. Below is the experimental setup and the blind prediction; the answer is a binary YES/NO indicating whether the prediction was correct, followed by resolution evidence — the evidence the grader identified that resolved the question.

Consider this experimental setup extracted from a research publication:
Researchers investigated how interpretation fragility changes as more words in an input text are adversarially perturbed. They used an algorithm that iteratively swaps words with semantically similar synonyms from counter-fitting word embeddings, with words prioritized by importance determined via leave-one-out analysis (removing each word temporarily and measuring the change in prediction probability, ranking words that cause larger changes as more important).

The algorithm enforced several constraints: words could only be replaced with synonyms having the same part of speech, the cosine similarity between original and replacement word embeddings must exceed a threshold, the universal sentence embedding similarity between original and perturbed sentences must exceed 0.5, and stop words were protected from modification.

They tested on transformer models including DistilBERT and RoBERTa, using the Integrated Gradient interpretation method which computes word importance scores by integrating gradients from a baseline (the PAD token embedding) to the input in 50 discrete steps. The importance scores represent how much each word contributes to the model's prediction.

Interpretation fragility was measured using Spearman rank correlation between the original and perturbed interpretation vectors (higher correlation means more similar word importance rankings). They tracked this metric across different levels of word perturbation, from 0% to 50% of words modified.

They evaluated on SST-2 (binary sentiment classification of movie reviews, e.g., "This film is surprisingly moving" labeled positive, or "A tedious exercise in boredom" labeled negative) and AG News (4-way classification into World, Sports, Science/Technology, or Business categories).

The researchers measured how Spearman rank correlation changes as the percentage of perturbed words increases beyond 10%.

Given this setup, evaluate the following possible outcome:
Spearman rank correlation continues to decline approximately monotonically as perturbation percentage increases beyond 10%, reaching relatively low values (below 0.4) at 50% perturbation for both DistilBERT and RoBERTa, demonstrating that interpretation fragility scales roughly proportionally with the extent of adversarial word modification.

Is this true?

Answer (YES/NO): NO